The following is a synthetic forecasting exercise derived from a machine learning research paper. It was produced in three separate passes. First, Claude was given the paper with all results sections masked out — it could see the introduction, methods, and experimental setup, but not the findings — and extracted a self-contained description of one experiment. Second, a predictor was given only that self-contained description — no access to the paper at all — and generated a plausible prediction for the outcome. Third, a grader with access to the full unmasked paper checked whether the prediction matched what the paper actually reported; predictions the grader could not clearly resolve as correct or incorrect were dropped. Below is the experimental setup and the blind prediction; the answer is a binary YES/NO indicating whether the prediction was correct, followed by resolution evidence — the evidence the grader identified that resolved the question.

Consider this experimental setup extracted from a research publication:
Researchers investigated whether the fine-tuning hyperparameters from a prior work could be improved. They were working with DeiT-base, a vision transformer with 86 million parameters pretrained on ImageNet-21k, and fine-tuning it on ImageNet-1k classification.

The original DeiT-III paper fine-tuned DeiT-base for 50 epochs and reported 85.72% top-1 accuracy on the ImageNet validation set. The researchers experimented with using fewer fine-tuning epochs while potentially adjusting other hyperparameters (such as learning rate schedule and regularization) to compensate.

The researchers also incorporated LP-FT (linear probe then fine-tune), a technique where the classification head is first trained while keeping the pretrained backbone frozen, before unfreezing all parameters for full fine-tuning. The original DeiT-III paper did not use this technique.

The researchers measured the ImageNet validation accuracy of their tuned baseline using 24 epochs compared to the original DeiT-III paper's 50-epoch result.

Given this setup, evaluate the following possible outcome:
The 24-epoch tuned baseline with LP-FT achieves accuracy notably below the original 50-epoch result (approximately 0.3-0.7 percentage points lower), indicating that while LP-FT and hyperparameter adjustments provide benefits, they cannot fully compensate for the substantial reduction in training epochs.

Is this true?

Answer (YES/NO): NO